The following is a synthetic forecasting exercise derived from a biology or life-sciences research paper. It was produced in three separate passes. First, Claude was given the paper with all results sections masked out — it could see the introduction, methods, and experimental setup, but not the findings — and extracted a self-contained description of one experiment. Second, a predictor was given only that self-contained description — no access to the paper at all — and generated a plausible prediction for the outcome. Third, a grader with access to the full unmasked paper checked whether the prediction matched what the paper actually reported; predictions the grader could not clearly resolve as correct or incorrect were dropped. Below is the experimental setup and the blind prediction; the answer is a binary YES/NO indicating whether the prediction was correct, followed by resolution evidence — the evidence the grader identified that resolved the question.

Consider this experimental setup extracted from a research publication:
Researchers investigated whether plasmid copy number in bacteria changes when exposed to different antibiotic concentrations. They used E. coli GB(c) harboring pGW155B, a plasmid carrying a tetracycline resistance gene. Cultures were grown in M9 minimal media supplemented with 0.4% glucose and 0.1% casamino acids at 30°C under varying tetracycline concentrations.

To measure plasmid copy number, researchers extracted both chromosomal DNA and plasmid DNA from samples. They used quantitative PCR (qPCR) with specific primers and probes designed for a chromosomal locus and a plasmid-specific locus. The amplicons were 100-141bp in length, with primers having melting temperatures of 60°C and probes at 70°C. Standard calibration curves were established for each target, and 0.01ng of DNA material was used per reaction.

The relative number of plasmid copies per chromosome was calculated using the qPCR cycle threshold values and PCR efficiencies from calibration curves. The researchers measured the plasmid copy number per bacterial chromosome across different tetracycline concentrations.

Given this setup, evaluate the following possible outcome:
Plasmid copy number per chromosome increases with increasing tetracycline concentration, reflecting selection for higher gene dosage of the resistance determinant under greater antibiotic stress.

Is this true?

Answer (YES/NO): YES